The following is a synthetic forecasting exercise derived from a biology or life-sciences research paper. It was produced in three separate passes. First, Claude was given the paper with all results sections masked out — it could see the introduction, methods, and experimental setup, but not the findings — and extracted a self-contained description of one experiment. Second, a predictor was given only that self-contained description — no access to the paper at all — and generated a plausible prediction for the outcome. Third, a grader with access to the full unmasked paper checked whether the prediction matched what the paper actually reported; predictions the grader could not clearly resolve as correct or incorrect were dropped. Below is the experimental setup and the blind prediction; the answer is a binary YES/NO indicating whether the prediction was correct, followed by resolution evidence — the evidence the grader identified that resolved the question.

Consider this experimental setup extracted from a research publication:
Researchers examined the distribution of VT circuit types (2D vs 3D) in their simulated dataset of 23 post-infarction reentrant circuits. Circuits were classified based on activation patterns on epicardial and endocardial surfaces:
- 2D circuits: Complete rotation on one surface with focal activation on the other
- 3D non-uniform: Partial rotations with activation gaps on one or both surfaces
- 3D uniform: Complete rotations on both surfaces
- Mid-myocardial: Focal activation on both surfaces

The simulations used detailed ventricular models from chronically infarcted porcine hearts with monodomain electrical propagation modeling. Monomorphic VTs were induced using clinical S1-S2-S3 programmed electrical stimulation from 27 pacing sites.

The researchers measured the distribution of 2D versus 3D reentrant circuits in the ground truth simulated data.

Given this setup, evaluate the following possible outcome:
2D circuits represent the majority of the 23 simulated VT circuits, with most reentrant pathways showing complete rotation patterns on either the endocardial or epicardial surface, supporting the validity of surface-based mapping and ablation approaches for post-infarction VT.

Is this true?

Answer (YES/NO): NO